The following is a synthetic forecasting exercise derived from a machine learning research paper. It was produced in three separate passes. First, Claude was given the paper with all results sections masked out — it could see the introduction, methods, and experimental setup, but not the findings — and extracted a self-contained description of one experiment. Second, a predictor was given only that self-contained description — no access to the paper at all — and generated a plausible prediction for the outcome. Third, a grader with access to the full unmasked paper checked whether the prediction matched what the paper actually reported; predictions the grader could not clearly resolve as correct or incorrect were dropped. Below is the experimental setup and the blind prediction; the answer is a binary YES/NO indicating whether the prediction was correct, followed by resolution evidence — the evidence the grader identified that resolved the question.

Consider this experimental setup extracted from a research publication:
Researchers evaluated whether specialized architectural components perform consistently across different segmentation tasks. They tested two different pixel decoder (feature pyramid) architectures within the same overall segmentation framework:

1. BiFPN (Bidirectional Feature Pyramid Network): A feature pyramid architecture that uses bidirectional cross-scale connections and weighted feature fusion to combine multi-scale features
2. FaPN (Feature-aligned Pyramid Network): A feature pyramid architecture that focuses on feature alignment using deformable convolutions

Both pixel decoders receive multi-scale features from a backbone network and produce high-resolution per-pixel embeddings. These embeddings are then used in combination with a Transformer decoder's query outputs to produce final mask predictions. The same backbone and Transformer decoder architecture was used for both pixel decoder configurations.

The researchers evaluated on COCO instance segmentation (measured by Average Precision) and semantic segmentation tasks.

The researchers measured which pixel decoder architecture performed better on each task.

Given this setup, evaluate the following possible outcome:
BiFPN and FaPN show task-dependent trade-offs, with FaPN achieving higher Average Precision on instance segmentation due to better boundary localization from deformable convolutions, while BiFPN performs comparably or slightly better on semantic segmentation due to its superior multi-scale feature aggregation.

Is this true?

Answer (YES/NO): NO